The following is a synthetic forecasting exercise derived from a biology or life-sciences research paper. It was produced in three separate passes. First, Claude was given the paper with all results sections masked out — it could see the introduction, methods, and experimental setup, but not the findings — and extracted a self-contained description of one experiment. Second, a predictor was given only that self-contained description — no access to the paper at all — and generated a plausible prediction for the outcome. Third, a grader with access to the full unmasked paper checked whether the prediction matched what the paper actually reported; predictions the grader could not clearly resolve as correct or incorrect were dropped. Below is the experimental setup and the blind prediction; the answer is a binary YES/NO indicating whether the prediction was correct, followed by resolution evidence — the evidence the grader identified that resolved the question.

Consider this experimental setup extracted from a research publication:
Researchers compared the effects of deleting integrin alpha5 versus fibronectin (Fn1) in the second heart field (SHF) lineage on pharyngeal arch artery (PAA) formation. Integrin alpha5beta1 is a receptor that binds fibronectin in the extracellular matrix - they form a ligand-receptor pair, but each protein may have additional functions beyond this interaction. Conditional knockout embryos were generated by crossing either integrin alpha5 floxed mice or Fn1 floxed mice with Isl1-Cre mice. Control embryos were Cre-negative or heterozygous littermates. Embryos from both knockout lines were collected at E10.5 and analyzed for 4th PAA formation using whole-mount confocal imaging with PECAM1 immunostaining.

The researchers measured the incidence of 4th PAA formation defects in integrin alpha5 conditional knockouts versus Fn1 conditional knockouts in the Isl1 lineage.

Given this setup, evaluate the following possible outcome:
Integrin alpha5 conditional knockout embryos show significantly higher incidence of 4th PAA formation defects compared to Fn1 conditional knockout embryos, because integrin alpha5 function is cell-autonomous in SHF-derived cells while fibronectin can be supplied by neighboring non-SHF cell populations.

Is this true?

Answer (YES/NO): NO